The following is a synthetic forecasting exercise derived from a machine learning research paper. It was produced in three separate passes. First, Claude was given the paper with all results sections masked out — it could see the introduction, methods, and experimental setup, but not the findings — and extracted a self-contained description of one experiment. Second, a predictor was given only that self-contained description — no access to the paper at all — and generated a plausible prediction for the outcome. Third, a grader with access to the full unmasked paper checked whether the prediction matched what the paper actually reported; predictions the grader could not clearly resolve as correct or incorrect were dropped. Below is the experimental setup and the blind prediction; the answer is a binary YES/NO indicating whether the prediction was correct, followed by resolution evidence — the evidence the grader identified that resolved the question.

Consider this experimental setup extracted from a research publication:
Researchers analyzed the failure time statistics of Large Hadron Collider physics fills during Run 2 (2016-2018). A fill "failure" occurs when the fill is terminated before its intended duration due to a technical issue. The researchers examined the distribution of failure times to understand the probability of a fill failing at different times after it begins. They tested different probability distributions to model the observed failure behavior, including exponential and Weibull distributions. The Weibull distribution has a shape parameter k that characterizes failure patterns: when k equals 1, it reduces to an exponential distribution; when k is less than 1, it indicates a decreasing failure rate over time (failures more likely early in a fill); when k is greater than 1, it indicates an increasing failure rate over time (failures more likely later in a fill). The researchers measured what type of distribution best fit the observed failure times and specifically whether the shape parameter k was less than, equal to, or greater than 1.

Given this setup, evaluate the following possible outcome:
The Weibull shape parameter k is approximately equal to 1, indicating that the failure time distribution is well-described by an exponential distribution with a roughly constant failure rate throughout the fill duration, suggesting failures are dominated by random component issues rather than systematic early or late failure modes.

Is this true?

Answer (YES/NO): NO